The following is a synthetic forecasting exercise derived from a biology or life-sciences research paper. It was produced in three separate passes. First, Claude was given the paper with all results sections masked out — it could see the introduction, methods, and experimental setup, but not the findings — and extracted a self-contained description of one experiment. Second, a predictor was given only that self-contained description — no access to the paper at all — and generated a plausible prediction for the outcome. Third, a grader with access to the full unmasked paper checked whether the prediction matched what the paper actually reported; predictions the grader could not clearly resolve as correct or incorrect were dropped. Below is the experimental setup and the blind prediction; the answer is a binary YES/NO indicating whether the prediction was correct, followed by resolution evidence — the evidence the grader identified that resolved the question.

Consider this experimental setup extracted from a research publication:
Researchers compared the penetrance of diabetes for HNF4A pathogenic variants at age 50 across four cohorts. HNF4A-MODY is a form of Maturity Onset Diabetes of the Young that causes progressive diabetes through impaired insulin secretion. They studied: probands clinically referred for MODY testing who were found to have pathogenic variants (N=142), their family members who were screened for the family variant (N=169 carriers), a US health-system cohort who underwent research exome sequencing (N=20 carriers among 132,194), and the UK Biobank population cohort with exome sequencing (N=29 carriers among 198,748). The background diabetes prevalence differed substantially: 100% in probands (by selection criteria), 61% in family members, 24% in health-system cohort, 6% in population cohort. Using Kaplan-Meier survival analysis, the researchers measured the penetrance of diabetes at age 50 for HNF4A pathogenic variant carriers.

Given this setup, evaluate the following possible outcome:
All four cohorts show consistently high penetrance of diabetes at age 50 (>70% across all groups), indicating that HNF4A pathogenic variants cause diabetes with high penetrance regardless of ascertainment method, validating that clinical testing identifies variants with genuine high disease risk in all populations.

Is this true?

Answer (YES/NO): NO